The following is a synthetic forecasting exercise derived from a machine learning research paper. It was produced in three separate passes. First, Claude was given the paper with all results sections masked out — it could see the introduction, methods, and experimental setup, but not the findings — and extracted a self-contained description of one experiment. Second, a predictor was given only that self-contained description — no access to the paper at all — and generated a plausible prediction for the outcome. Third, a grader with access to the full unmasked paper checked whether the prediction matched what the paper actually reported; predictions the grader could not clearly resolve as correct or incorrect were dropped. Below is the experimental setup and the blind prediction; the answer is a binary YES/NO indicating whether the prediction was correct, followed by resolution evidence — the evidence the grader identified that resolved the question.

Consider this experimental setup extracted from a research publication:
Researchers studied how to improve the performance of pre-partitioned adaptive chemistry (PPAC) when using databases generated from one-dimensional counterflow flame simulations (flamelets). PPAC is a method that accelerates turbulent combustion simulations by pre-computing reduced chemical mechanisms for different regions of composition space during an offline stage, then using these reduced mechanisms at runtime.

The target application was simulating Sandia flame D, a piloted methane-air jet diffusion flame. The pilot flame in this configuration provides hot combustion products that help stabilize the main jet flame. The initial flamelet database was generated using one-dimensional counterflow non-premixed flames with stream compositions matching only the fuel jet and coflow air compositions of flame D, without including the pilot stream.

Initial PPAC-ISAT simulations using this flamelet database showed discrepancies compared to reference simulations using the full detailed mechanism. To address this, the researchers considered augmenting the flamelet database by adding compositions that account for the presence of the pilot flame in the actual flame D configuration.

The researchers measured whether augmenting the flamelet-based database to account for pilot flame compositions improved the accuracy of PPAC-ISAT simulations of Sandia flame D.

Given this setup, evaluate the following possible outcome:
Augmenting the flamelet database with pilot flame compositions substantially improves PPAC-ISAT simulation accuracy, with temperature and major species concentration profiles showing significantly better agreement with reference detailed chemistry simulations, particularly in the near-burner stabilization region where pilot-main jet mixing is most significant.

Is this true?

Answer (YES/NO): YES